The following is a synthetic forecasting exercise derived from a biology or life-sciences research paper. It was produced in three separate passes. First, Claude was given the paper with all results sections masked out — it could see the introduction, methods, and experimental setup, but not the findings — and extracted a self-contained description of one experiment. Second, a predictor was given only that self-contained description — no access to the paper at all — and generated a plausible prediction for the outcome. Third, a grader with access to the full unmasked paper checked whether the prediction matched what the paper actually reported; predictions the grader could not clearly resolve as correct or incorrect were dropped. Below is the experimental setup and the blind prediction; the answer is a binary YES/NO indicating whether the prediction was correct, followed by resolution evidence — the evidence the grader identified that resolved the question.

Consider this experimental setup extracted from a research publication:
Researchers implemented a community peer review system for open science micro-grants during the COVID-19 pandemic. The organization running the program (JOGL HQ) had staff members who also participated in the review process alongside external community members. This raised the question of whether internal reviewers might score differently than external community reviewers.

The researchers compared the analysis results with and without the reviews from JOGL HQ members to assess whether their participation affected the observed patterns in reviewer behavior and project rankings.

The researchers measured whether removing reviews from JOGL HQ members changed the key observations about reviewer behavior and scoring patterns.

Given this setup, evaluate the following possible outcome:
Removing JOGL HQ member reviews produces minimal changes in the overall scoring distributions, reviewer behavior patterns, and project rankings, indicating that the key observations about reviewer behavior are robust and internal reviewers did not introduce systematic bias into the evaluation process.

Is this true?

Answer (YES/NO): YES